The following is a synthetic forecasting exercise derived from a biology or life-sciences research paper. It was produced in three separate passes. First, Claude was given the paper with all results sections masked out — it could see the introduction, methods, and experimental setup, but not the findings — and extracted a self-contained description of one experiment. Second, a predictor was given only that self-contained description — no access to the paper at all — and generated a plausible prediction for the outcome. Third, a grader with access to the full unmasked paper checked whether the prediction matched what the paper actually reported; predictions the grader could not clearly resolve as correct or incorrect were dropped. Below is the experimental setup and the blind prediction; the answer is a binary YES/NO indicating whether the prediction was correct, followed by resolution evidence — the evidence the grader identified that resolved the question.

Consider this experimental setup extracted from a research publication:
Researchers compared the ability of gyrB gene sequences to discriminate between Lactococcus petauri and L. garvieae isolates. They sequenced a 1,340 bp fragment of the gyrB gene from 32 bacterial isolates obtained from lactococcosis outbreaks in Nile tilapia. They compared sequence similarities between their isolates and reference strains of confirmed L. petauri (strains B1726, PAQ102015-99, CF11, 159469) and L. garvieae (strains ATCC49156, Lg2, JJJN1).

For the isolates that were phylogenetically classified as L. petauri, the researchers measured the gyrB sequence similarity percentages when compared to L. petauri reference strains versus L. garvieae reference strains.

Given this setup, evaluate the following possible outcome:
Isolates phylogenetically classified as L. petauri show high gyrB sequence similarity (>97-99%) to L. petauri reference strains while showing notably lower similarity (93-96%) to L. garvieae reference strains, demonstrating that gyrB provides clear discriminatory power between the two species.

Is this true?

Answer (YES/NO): YES